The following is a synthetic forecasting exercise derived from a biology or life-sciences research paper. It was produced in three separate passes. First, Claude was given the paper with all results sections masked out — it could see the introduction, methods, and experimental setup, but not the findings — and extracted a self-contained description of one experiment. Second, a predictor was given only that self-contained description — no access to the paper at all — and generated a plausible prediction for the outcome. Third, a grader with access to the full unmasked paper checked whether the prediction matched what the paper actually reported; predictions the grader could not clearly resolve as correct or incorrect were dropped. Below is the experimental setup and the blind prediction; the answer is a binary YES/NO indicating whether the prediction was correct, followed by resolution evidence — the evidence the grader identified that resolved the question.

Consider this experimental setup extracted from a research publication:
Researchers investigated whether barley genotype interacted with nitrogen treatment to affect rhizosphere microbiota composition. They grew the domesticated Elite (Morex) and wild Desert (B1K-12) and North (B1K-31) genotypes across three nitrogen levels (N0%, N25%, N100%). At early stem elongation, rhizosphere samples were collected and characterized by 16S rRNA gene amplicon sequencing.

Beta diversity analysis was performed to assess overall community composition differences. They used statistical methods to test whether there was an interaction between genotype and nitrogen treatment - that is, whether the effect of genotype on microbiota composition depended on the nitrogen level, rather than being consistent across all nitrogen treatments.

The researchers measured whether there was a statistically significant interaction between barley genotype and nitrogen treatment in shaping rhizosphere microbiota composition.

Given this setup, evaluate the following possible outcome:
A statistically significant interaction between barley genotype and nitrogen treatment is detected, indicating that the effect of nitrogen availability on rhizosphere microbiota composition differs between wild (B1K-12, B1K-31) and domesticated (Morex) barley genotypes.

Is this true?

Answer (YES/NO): YES